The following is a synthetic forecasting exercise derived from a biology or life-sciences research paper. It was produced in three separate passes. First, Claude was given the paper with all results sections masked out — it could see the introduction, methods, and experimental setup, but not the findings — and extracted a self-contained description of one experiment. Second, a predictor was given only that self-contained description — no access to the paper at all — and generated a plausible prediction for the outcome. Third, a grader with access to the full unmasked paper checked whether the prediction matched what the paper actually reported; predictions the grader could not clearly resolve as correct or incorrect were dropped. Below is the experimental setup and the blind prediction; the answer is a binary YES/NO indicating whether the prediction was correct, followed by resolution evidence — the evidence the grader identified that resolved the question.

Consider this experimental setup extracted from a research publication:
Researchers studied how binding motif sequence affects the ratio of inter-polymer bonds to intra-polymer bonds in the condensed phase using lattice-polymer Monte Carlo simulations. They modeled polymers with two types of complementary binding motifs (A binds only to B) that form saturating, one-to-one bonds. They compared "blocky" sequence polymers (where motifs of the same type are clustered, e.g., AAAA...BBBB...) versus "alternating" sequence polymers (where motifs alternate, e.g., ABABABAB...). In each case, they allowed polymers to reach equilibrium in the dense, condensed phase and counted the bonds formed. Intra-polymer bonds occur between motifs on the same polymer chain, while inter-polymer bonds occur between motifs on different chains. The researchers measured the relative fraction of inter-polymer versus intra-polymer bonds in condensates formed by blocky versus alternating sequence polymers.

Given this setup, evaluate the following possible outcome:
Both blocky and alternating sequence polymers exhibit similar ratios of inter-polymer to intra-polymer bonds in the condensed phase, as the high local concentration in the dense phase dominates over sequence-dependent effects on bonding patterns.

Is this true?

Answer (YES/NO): NO